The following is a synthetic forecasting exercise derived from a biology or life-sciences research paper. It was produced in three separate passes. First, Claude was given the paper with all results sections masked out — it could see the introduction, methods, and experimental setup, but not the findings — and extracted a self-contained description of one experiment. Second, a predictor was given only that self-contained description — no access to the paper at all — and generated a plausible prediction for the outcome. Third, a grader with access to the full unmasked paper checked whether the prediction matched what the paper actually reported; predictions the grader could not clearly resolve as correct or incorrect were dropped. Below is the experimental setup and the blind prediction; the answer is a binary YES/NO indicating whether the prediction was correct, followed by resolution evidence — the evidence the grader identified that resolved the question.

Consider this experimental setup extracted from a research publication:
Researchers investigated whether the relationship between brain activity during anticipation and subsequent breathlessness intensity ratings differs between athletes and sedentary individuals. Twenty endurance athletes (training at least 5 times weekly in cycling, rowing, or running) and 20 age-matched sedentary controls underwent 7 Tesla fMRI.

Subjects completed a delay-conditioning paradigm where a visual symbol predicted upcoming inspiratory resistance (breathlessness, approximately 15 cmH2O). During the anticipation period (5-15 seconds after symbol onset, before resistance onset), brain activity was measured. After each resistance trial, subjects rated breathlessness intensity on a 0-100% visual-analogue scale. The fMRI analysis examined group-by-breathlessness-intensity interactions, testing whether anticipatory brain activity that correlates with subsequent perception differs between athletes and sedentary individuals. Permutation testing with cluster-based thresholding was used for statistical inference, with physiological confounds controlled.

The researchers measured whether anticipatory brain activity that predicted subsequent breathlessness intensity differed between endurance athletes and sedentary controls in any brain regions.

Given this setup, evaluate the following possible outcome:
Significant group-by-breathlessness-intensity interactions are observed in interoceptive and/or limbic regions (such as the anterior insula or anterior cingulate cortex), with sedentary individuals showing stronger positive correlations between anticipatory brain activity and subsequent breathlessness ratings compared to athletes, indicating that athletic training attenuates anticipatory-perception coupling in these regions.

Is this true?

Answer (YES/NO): NO